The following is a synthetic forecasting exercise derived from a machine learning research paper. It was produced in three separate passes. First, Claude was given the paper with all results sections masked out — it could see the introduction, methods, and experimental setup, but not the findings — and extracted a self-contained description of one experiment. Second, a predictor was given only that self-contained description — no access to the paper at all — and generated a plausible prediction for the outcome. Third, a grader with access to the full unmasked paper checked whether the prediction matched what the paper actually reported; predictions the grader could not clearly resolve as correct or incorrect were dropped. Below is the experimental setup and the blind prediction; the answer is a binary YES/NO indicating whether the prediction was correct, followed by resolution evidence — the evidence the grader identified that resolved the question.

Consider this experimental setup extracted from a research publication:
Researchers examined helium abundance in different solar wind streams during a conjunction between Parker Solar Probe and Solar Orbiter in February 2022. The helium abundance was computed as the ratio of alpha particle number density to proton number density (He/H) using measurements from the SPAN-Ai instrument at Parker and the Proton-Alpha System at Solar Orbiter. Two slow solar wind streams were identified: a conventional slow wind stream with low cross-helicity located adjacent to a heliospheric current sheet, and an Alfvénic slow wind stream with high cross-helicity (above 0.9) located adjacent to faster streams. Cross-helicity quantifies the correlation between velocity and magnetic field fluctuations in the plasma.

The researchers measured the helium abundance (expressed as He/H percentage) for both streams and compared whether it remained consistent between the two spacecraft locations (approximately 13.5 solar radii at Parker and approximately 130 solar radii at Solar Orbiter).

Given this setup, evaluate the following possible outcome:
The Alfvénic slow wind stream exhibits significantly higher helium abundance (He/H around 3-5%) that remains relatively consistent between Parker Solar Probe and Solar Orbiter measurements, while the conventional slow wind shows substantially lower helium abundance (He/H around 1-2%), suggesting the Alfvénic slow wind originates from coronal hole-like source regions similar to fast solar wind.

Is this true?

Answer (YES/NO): NO